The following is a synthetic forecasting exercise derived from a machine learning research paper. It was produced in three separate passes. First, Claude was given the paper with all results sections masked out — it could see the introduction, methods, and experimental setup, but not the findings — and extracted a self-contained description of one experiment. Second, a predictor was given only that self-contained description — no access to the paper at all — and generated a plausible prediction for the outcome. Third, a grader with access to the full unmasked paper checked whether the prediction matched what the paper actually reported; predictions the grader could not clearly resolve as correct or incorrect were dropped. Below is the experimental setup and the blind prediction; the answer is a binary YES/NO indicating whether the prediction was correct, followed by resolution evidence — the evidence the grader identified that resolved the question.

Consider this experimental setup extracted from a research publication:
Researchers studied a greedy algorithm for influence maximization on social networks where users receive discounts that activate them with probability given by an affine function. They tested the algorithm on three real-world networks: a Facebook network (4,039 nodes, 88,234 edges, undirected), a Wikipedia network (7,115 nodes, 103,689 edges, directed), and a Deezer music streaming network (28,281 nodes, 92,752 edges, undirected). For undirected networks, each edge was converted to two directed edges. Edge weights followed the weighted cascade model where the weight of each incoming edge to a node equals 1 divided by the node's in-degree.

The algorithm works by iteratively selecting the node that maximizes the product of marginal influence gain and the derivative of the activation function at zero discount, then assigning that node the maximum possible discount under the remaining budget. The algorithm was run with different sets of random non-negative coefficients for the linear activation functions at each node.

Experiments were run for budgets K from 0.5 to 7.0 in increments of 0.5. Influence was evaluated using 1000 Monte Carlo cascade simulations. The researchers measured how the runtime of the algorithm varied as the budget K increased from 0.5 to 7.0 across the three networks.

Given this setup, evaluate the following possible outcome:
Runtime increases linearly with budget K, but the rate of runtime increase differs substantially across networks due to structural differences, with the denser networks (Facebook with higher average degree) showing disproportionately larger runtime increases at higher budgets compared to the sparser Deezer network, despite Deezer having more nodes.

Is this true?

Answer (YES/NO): NO